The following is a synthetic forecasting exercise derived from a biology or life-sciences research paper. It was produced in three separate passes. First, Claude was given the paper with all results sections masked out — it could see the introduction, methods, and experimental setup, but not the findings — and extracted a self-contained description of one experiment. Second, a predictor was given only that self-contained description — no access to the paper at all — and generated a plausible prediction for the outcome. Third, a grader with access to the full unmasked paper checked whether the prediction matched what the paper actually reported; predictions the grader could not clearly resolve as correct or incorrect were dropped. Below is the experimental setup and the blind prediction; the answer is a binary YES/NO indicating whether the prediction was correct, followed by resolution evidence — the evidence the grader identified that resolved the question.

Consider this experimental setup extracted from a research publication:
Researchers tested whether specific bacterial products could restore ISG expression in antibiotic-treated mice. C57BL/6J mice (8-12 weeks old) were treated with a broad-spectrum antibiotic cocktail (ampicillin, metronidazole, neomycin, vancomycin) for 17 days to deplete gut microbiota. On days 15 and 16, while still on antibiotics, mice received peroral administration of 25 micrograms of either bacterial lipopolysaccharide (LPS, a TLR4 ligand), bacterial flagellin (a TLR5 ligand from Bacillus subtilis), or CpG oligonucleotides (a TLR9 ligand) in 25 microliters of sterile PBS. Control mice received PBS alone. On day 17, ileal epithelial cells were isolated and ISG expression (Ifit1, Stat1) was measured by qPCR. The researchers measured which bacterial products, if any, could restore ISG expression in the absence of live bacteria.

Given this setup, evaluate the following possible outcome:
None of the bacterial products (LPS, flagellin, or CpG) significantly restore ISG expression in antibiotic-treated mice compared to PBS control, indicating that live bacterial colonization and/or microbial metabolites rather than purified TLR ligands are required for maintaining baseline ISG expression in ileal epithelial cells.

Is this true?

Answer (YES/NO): NO